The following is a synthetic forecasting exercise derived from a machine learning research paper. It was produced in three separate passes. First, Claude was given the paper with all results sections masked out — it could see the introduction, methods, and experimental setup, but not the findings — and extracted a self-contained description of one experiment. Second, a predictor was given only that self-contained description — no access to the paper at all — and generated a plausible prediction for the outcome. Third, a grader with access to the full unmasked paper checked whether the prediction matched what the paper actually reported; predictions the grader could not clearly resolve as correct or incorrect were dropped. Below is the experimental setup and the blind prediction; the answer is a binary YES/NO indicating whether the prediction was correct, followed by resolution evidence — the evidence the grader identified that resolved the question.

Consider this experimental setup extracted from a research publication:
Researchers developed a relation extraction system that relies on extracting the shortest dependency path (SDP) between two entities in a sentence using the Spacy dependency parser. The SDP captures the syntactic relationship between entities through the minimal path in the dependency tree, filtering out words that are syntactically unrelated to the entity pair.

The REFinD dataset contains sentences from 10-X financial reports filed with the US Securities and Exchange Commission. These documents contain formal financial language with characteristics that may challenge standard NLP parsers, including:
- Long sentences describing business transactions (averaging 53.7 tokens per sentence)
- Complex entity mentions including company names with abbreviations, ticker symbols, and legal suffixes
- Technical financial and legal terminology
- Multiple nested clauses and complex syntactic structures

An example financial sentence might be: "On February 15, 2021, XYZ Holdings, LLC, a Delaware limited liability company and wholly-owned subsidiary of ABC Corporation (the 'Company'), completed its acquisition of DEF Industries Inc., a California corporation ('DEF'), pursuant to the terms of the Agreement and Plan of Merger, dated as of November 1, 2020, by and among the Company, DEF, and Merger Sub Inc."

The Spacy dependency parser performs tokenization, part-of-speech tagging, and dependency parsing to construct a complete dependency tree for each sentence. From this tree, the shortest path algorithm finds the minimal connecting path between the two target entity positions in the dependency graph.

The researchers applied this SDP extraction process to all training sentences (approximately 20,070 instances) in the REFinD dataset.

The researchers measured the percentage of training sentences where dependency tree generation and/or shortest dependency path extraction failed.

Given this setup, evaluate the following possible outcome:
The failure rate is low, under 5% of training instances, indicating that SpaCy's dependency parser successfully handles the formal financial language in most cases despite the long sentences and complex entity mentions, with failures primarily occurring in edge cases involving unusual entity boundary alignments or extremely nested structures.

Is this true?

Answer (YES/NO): NO